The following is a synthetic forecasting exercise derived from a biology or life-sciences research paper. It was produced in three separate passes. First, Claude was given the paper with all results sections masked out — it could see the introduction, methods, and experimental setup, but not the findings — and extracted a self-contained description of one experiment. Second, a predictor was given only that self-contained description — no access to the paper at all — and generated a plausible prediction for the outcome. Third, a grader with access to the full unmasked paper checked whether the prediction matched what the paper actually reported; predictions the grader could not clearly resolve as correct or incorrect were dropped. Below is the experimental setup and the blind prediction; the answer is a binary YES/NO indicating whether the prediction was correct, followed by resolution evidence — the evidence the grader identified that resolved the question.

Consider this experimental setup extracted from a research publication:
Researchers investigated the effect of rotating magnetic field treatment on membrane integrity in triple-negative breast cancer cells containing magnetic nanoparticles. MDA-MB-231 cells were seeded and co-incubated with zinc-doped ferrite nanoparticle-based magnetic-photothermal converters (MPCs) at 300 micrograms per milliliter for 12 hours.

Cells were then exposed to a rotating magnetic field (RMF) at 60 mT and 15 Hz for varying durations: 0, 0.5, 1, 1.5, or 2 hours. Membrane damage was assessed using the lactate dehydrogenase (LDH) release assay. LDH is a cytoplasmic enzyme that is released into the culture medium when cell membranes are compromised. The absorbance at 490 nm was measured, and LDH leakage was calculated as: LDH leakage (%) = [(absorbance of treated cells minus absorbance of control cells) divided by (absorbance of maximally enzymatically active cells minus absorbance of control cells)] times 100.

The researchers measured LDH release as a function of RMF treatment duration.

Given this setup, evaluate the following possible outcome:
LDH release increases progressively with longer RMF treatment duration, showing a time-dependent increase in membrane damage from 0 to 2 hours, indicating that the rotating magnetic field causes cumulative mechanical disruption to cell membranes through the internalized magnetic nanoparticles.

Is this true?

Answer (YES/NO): YES